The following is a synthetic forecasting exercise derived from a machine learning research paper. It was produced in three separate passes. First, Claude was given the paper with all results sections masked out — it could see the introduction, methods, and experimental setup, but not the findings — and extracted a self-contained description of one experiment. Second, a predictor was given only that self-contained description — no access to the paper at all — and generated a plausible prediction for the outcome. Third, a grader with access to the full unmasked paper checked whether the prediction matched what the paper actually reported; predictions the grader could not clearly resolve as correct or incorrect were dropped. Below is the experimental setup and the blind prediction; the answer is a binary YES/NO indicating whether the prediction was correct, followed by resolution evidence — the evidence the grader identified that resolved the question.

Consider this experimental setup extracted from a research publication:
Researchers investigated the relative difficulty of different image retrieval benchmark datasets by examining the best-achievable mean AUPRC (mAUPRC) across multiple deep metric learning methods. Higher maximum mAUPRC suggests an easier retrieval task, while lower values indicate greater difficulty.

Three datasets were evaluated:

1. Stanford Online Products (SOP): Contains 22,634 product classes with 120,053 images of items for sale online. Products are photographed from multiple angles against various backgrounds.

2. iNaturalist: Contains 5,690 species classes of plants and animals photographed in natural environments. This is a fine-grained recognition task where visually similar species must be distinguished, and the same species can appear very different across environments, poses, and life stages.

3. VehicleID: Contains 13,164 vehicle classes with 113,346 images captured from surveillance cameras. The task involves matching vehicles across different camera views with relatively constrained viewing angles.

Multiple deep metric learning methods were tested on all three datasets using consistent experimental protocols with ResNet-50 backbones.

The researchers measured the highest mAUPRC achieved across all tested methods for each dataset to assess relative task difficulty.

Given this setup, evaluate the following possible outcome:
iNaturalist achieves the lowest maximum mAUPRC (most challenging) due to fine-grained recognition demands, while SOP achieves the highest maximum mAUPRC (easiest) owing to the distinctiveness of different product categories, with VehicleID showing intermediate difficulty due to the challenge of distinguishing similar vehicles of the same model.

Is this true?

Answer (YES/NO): NO